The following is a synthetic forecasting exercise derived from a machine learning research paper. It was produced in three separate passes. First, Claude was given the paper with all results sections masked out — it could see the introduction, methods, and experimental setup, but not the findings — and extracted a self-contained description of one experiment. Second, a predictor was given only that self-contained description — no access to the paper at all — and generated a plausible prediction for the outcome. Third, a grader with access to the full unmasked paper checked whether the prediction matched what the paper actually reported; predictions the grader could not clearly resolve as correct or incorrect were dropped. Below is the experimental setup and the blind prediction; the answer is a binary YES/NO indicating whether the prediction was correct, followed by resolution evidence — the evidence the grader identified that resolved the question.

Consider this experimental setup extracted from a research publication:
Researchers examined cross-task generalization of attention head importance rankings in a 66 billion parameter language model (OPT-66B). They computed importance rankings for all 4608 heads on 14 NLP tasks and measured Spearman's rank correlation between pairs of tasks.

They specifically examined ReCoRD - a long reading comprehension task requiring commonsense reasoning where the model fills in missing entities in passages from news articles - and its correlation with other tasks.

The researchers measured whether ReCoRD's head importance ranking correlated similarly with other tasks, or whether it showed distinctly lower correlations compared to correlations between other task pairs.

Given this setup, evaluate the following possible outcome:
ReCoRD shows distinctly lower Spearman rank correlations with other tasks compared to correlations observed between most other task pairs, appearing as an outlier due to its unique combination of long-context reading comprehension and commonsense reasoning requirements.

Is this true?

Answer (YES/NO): YES